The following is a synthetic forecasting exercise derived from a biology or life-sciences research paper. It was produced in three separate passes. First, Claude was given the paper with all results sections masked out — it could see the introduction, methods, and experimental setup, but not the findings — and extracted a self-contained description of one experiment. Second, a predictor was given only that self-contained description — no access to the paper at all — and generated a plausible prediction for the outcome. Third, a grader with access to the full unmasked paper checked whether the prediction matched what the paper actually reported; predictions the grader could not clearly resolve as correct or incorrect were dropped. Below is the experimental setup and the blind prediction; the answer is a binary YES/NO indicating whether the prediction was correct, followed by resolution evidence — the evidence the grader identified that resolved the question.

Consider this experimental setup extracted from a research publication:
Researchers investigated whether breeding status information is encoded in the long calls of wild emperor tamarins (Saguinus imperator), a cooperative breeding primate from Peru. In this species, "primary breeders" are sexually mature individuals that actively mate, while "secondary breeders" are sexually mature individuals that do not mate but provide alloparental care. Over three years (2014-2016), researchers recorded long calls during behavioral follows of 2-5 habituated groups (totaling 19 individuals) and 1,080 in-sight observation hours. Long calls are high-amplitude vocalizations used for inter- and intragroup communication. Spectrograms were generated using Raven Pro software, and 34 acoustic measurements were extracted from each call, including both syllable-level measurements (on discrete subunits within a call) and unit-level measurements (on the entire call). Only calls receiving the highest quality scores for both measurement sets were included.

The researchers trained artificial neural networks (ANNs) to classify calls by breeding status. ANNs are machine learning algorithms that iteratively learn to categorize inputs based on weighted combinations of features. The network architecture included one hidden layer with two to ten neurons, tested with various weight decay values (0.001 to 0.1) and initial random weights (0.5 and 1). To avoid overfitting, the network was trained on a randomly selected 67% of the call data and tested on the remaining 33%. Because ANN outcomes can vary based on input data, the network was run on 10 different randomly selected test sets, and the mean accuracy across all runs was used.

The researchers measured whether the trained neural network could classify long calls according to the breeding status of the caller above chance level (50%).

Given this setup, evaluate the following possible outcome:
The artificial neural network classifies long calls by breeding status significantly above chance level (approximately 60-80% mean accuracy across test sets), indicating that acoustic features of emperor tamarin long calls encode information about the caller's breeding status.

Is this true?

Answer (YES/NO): YES